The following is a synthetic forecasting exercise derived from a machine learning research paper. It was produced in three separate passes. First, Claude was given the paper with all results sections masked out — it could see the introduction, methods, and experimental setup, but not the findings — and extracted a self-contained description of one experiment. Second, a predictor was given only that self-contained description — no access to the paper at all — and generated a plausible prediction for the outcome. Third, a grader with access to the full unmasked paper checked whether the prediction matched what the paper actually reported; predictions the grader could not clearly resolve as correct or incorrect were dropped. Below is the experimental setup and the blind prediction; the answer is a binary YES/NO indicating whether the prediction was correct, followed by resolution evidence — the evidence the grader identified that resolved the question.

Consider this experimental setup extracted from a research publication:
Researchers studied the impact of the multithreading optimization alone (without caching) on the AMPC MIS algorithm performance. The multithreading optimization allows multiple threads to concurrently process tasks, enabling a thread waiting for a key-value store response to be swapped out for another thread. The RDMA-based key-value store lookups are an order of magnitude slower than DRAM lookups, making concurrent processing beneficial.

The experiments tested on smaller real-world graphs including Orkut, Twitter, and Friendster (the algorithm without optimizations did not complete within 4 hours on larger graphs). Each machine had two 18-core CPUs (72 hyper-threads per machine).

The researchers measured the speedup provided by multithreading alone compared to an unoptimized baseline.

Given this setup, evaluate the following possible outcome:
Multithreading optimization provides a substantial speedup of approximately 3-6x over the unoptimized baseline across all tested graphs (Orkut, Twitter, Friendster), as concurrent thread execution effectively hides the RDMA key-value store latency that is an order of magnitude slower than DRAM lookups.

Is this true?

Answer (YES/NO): NO